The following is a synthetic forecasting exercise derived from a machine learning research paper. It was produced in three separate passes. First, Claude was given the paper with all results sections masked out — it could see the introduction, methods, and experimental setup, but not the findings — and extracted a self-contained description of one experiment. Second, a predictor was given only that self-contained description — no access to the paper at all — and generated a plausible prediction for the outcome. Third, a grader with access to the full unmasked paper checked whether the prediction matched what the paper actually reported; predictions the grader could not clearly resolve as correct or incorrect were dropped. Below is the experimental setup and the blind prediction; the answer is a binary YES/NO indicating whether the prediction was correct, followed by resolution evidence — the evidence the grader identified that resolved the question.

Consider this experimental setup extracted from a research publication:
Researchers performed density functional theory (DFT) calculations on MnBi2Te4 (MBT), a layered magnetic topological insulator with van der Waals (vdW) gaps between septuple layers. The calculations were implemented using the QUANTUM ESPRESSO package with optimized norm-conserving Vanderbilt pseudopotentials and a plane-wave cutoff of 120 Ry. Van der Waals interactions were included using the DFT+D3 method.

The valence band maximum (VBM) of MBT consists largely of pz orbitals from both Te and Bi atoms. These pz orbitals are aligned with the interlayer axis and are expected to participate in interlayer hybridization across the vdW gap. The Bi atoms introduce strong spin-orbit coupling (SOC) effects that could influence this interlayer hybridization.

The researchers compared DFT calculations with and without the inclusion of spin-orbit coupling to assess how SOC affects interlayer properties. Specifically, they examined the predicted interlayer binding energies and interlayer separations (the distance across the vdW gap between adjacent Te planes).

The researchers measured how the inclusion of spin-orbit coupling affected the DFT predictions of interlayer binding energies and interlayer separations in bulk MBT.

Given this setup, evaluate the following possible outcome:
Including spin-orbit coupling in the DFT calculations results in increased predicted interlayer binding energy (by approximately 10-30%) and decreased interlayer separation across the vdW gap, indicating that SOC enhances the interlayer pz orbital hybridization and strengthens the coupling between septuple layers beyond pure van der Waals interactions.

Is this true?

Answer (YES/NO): YES